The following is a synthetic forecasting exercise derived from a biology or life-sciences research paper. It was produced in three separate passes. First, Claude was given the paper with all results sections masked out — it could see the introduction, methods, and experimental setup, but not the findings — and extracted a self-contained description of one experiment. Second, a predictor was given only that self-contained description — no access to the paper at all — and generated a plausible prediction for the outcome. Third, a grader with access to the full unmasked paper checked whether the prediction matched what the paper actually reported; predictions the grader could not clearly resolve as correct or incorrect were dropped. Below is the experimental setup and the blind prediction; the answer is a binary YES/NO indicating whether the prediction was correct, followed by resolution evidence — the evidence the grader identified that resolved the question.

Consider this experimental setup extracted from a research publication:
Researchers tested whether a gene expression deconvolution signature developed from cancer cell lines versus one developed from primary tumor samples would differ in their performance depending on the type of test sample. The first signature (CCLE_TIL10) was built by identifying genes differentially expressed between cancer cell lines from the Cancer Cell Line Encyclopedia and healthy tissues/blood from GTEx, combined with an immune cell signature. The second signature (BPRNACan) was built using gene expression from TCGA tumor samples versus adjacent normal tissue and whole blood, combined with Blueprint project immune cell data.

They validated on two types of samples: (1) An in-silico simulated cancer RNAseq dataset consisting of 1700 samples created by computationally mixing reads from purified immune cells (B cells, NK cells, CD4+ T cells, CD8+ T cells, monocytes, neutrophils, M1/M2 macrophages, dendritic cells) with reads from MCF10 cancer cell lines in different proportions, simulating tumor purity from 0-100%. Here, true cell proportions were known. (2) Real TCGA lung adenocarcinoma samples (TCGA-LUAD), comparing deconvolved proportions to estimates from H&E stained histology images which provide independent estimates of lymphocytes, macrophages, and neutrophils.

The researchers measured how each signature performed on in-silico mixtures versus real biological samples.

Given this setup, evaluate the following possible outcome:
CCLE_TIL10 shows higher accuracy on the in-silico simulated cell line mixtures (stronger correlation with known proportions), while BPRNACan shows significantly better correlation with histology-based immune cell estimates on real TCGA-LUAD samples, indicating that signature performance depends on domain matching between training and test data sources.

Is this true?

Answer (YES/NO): YES